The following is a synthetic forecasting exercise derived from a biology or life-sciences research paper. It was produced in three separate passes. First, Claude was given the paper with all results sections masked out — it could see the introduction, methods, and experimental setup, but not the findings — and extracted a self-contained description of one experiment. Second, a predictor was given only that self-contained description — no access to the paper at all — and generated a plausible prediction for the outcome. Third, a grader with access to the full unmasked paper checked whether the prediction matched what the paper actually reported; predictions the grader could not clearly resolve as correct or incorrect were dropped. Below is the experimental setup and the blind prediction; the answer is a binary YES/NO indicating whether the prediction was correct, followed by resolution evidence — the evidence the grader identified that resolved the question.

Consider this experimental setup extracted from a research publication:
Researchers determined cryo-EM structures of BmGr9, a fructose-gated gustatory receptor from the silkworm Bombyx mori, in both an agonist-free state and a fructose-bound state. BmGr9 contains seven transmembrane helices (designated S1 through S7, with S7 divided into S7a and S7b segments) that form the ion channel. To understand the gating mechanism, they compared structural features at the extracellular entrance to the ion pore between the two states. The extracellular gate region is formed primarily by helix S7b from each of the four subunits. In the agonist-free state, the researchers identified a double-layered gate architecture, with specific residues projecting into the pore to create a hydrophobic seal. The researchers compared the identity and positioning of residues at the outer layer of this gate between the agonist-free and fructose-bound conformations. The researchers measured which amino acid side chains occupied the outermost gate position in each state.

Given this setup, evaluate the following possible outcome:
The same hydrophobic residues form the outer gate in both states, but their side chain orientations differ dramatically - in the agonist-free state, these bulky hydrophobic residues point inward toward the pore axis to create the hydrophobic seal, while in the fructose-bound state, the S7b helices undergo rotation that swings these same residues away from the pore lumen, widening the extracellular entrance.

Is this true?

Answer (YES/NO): NO